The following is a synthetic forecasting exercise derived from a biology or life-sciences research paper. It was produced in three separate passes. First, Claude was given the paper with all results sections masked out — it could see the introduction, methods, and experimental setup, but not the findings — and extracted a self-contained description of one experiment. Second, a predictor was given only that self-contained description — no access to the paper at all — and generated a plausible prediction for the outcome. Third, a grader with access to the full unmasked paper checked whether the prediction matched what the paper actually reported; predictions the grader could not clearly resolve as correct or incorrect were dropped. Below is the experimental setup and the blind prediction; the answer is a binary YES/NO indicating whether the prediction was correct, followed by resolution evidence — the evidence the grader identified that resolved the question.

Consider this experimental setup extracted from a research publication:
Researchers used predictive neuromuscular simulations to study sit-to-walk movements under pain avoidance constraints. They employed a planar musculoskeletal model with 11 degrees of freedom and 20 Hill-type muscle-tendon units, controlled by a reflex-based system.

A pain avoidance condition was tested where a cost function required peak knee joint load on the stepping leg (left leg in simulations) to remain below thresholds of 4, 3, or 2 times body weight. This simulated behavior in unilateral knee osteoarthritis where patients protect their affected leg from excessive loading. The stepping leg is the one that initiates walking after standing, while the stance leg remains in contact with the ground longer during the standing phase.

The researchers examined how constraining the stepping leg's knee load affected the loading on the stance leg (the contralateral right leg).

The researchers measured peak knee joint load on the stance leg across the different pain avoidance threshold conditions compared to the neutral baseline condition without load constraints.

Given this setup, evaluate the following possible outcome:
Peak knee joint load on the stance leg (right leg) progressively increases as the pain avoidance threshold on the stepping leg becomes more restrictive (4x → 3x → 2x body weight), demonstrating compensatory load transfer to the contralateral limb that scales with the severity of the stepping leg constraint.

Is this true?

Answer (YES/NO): NO